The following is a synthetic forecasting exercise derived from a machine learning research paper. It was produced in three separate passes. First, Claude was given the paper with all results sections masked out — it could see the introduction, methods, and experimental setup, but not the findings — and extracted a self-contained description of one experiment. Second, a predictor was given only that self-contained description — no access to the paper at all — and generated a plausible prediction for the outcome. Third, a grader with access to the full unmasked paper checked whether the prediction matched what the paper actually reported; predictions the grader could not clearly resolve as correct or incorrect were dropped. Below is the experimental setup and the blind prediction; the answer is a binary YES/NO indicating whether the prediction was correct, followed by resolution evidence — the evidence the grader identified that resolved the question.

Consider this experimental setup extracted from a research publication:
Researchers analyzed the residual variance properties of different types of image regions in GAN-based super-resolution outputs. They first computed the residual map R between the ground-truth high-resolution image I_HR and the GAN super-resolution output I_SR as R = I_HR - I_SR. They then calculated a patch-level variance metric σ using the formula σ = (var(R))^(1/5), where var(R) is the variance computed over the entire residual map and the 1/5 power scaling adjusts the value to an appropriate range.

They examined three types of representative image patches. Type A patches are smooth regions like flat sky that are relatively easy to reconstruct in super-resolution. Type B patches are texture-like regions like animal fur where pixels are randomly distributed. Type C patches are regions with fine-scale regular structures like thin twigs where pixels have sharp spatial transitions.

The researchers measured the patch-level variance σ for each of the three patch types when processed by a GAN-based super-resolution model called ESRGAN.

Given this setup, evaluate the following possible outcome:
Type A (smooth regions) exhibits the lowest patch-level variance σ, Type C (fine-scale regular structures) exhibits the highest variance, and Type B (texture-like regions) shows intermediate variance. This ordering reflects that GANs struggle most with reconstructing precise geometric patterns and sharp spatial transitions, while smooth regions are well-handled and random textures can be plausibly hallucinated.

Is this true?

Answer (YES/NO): YES